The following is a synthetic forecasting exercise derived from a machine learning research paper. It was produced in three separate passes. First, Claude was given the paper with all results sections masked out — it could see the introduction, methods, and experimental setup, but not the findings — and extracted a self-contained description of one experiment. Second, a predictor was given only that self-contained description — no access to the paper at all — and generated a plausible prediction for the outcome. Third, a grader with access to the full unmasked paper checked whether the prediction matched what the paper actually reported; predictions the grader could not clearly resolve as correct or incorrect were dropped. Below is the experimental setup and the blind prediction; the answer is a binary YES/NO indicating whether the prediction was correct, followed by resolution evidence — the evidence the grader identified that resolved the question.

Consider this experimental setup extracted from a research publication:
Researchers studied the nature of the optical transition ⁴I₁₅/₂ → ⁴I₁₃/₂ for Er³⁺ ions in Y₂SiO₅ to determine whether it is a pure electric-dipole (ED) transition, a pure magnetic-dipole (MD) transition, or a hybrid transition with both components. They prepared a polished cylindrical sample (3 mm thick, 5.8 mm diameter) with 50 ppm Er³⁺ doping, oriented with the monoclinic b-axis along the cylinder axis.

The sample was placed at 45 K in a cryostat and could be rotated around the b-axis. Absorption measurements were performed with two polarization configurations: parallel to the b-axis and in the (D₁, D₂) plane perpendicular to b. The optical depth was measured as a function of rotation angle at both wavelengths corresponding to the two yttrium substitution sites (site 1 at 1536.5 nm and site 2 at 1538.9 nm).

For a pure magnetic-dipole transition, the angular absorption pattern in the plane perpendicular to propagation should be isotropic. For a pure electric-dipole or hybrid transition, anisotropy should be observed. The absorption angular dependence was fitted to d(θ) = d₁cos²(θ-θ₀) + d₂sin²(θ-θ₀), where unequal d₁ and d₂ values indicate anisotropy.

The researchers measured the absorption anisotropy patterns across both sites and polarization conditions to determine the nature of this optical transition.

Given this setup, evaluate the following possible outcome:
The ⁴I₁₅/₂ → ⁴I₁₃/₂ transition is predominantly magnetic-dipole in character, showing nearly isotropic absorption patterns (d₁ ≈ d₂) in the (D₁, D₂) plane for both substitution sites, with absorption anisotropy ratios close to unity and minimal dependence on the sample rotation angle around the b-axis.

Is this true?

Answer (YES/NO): NO